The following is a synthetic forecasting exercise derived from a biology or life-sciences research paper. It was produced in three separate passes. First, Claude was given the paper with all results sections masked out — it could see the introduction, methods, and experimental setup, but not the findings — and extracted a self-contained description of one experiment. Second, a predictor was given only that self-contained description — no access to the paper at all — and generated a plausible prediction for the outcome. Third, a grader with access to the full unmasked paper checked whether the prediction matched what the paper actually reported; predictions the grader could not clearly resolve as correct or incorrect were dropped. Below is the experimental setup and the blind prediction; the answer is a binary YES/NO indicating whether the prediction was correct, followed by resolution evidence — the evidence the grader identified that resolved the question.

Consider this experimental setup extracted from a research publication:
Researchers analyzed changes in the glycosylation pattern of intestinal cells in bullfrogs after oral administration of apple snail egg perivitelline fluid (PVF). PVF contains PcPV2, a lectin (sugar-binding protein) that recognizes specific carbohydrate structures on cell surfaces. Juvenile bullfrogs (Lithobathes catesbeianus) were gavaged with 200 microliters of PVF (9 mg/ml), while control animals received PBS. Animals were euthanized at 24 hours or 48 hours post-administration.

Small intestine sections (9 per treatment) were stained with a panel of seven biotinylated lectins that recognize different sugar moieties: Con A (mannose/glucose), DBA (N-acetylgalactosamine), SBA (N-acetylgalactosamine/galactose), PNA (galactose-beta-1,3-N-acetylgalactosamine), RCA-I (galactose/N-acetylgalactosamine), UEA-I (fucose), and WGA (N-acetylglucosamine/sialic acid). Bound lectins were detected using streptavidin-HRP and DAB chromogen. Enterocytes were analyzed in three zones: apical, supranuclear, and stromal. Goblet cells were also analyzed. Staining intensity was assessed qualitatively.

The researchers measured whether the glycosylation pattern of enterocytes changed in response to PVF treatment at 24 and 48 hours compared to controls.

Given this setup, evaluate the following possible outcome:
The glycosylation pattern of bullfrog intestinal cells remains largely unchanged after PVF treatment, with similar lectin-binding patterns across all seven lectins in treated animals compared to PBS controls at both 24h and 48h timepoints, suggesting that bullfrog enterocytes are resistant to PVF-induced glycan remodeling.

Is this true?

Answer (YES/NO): NO